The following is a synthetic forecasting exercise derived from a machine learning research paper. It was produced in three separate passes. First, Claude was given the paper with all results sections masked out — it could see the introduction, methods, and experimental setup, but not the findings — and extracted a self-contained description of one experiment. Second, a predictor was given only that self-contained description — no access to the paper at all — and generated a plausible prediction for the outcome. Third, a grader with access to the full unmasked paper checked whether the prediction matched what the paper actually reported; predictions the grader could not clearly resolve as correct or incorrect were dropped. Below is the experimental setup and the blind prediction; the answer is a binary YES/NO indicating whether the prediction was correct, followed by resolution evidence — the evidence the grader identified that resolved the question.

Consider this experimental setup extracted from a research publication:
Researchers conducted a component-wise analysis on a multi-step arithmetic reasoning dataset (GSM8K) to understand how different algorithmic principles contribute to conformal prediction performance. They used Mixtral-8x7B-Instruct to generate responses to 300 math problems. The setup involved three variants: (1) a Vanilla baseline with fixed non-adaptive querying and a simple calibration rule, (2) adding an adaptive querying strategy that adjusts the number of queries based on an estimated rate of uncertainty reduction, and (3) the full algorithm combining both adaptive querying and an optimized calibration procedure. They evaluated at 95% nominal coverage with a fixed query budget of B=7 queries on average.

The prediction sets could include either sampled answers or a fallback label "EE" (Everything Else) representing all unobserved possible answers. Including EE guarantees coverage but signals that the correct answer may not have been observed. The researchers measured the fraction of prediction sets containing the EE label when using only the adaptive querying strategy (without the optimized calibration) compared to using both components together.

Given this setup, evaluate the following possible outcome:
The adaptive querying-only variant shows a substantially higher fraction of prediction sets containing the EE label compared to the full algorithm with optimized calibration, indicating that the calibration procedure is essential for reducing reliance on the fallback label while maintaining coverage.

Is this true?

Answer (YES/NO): YES